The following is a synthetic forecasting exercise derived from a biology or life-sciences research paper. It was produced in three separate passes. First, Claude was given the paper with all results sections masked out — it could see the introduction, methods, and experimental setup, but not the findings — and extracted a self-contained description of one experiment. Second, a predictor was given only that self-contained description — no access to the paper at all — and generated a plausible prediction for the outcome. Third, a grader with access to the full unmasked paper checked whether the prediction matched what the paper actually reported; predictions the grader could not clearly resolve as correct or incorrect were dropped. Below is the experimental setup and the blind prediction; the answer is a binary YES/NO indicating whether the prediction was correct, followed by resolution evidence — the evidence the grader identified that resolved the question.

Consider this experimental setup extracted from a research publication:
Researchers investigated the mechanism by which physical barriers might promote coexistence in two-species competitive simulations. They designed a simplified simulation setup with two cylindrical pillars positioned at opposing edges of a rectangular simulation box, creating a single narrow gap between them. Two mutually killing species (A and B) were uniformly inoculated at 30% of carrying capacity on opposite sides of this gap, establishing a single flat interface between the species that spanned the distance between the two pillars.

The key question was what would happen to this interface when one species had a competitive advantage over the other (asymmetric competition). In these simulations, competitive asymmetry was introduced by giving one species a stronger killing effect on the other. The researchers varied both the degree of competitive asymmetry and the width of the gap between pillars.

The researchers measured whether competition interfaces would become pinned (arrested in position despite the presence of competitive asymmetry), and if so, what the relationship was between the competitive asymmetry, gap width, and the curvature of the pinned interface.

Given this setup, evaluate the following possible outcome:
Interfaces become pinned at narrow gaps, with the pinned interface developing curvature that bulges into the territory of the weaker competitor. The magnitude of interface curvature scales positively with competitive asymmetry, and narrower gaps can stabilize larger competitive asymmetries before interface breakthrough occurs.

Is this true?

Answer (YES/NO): NO